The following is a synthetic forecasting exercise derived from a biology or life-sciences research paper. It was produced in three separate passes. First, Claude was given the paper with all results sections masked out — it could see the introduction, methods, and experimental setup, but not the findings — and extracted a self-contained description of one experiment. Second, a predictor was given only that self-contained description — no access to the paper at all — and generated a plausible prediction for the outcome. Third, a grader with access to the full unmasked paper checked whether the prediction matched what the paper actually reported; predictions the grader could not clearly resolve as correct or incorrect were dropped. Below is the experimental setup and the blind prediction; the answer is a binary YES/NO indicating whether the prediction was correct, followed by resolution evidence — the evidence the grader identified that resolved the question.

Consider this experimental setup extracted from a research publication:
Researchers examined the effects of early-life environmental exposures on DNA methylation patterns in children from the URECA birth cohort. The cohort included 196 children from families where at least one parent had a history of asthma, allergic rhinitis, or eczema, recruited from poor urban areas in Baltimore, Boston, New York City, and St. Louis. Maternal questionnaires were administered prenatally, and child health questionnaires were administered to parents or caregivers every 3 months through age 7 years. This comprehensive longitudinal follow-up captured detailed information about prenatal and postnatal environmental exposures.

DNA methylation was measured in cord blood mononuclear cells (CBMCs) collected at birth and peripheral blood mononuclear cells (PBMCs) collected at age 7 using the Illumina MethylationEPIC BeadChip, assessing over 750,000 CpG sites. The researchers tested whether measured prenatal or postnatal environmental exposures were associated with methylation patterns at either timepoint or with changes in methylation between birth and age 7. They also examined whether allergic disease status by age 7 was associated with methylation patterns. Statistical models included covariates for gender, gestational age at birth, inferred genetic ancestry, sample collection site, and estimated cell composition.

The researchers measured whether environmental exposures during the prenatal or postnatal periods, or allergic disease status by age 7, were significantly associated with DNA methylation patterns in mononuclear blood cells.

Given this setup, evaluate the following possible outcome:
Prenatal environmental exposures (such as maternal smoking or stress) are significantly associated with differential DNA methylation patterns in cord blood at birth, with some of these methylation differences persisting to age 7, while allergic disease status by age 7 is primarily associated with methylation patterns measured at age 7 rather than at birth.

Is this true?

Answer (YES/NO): NO